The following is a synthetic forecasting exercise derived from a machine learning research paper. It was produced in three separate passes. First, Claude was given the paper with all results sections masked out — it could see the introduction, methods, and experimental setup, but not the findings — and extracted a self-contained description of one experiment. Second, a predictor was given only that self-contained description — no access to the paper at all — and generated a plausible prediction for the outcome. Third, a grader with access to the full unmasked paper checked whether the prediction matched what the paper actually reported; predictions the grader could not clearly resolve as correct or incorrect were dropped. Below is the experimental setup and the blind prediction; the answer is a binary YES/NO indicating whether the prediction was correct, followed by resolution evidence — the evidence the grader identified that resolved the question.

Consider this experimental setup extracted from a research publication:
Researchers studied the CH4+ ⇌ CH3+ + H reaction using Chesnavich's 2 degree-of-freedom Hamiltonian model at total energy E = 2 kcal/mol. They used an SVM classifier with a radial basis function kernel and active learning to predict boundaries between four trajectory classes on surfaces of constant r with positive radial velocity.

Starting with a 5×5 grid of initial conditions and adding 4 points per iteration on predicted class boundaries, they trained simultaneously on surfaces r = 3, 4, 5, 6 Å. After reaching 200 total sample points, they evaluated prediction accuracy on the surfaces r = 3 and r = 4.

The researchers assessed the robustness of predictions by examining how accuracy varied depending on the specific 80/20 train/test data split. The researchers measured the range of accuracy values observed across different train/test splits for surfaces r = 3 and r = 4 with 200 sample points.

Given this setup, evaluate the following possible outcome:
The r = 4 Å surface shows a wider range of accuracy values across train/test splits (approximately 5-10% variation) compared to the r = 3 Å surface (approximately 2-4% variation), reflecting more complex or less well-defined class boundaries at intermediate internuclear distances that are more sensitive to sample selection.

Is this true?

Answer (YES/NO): NO